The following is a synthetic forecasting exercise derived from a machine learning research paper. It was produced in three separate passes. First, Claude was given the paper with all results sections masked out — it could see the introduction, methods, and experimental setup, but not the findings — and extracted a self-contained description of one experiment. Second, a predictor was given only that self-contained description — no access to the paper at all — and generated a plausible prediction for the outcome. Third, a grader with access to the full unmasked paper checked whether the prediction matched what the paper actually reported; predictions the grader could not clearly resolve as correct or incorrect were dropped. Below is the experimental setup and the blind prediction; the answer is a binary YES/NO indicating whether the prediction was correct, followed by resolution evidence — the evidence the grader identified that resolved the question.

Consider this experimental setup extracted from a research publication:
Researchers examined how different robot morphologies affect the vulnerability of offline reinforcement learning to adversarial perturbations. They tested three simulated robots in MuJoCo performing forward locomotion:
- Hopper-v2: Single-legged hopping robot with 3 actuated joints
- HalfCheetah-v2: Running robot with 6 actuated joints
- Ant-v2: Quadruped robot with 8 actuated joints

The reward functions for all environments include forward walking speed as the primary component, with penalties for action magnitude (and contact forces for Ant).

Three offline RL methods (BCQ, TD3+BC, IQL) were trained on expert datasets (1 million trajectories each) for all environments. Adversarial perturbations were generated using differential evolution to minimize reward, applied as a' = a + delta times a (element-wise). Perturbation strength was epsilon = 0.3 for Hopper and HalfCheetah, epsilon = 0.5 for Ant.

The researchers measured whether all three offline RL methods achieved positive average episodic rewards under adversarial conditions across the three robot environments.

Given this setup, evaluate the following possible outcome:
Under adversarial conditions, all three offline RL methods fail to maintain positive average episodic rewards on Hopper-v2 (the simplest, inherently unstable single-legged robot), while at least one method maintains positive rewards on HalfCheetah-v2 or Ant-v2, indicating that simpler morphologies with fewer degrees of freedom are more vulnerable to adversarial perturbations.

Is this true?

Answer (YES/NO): NO